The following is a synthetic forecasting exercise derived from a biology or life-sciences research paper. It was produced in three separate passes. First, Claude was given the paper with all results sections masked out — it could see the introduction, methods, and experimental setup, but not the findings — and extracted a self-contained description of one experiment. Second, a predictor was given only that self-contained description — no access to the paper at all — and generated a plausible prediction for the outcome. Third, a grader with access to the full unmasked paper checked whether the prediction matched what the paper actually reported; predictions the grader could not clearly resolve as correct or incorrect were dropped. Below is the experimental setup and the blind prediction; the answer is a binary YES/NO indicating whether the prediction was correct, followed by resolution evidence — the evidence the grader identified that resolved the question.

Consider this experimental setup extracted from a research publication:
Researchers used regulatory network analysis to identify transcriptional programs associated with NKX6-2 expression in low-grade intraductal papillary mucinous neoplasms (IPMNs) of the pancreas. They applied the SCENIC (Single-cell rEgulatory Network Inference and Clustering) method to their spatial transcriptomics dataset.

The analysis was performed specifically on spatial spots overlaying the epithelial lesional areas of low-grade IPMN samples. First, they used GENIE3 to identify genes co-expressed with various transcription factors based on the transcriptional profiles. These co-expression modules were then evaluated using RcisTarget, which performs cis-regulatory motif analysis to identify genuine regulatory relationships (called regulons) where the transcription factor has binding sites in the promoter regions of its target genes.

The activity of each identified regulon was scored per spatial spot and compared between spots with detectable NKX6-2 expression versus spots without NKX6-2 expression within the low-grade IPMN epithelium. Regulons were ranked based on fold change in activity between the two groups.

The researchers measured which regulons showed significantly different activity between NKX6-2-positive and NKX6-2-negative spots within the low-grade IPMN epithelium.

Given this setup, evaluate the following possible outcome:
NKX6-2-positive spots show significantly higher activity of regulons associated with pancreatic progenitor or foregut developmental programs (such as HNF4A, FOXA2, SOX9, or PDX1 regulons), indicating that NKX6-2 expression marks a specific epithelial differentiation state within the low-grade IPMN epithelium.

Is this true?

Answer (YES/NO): NO